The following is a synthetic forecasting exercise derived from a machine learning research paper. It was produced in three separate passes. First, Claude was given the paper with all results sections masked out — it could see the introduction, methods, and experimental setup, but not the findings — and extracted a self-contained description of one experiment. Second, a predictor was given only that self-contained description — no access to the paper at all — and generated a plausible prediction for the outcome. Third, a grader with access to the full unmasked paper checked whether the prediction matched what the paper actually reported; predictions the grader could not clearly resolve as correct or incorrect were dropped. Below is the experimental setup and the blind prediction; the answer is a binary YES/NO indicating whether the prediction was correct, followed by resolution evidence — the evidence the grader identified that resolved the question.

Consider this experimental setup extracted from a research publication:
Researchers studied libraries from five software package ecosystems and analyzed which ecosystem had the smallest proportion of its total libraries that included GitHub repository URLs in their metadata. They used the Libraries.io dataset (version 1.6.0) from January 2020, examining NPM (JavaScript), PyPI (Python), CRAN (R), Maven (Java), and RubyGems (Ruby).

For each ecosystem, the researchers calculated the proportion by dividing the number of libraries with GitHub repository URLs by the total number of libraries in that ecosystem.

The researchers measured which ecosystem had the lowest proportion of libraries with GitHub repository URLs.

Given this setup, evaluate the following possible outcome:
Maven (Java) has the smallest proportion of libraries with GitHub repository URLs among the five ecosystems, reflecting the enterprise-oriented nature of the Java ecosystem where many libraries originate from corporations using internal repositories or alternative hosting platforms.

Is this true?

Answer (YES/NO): YES